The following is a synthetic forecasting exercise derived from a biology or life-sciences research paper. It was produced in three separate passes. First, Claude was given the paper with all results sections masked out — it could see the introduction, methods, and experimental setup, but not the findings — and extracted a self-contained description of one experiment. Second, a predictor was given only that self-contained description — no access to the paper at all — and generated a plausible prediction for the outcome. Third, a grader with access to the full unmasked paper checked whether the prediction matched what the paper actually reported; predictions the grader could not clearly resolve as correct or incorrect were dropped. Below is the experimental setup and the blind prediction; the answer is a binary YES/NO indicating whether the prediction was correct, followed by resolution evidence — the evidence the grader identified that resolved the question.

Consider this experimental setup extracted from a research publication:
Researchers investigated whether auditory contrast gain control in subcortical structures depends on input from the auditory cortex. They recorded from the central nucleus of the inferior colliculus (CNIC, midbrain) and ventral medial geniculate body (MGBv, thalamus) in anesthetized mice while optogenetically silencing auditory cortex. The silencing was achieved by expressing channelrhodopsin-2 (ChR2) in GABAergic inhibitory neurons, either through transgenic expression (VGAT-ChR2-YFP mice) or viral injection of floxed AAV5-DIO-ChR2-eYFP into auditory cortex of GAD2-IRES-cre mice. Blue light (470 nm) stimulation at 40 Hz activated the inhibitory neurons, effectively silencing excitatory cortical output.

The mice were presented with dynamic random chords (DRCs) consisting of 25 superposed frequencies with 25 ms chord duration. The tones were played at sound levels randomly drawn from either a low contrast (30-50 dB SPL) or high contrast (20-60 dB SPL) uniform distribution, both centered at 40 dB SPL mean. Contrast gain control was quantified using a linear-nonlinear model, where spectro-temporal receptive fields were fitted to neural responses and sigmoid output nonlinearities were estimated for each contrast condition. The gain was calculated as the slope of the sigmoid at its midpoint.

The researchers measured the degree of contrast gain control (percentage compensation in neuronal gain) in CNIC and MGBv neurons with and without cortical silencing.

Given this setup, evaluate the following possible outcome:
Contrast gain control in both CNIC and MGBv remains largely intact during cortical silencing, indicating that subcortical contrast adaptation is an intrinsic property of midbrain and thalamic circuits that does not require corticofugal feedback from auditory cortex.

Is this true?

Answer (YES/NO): YES